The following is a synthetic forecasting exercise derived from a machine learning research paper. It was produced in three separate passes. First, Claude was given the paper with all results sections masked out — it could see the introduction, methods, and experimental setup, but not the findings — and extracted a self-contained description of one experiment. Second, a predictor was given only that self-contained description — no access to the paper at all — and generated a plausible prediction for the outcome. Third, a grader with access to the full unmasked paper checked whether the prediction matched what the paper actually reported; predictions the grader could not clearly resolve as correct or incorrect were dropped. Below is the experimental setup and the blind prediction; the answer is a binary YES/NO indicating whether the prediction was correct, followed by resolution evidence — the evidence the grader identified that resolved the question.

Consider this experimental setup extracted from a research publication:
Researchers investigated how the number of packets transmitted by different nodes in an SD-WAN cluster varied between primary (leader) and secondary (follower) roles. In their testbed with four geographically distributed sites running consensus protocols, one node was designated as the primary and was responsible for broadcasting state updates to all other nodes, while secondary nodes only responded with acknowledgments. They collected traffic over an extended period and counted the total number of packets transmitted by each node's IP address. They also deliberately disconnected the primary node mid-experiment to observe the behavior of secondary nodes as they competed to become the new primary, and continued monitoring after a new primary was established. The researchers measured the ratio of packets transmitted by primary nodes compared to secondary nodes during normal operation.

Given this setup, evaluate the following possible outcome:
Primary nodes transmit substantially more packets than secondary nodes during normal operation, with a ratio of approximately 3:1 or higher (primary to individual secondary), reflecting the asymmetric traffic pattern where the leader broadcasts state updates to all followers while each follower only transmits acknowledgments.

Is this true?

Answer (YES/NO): NO